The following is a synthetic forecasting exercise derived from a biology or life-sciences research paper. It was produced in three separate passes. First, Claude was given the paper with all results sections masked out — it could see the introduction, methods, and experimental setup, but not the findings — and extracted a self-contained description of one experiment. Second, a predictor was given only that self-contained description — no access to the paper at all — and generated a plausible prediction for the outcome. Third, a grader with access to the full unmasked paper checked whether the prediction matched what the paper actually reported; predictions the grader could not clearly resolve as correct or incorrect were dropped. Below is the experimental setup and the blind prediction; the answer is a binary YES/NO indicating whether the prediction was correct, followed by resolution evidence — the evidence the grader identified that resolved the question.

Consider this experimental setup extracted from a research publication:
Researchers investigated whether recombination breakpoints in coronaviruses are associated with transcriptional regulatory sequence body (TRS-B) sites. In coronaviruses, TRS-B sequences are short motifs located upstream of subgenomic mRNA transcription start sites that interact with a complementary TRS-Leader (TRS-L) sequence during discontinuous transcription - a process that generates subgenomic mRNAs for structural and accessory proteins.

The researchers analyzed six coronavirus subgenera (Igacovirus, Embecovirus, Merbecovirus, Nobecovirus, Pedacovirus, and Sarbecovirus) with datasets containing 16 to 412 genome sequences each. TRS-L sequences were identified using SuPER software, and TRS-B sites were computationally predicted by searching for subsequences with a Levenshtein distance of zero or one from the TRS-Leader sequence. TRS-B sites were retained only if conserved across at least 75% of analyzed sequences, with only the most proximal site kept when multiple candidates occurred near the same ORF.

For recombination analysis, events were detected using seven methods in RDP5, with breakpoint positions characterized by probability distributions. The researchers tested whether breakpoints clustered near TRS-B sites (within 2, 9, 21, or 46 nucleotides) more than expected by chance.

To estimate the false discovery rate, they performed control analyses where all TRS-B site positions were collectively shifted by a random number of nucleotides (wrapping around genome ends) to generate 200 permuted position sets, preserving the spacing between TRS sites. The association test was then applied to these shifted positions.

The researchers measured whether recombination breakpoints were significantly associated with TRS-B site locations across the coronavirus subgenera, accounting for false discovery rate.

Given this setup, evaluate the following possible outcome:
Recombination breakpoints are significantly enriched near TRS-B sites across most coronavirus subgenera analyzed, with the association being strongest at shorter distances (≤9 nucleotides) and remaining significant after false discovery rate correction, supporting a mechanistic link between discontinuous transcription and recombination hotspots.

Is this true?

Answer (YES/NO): NO